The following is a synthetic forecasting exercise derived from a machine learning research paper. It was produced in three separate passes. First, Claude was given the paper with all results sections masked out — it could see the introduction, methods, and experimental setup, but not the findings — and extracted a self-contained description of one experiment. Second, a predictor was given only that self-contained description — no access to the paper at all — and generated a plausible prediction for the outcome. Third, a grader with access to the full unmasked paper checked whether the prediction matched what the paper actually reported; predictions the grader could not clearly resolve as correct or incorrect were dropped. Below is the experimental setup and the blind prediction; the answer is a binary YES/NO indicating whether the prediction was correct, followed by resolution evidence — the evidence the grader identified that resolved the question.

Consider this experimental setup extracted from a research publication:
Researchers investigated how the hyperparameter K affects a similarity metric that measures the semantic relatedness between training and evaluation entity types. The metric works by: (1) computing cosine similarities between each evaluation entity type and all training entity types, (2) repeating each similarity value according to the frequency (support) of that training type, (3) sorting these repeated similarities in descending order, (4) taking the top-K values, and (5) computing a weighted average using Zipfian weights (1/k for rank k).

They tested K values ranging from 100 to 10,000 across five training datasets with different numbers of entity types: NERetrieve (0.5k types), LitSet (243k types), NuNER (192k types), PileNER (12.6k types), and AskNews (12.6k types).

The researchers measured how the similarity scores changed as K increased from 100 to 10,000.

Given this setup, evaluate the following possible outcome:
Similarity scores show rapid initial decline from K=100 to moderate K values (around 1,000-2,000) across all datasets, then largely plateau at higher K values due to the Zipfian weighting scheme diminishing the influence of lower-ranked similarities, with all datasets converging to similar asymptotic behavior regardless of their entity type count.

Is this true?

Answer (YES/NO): NO